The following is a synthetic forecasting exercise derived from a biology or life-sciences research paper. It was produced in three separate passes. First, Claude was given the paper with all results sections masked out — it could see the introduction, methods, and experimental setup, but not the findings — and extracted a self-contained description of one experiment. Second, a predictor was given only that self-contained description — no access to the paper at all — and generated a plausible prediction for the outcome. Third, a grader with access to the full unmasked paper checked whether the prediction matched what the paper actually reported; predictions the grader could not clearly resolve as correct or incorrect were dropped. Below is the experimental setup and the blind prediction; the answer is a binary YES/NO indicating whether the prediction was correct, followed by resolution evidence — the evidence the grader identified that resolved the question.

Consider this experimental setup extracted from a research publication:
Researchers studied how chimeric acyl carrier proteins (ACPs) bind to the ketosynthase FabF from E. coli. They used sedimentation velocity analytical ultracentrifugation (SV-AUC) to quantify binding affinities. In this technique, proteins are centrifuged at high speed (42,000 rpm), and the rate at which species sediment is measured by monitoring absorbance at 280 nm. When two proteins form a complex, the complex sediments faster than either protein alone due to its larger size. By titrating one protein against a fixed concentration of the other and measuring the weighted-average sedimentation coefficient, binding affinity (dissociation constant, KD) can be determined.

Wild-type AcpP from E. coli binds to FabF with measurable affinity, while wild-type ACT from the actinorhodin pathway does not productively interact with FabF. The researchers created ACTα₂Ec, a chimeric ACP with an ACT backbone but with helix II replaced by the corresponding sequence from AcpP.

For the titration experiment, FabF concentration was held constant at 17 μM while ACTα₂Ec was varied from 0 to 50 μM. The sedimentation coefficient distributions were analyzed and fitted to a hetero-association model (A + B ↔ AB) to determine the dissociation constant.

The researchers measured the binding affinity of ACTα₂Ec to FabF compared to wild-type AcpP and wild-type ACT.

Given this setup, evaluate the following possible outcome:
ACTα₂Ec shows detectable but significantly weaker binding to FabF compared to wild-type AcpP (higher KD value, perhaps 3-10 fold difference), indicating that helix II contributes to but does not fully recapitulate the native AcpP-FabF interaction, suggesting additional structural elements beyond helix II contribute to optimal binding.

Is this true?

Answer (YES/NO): NO